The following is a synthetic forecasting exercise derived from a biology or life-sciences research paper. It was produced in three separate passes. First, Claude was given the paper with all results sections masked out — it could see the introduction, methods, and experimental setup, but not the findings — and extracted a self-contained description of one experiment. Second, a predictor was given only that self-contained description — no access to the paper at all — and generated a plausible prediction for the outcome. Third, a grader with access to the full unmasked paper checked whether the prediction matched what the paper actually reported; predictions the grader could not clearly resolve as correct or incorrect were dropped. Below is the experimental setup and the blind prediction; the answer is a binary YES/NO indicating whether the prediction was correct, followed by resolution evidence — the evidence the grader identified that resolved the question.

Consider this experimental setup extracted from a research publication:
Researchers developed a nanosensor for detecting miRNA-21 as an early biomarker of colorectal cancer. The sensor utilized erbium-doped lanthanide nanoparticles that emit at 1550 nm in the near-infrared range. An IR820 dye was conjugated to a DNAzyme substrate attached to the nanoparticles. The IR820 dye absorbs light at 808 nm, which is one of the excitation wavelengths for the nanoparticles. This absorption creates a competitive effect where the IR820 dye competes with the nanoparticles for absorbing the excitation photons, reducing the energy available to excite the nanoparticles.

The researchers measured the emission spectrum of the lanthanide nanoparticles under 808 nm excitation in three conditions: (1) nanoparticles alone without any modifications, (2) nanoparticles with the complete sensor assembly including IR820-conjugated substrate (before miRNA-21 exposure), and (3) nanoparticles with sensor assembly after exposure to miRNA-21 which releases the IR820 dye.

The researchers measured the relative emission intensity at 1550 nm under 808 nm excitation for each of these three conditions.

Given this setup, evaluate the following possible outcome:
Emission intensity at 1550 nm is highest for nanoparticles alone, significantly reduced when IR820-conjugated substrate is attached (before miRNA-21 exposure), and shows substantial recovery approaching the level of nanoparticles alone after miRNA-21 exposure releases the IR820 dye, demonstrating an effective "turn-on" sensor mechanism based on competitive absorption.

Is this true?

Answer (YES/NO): NO